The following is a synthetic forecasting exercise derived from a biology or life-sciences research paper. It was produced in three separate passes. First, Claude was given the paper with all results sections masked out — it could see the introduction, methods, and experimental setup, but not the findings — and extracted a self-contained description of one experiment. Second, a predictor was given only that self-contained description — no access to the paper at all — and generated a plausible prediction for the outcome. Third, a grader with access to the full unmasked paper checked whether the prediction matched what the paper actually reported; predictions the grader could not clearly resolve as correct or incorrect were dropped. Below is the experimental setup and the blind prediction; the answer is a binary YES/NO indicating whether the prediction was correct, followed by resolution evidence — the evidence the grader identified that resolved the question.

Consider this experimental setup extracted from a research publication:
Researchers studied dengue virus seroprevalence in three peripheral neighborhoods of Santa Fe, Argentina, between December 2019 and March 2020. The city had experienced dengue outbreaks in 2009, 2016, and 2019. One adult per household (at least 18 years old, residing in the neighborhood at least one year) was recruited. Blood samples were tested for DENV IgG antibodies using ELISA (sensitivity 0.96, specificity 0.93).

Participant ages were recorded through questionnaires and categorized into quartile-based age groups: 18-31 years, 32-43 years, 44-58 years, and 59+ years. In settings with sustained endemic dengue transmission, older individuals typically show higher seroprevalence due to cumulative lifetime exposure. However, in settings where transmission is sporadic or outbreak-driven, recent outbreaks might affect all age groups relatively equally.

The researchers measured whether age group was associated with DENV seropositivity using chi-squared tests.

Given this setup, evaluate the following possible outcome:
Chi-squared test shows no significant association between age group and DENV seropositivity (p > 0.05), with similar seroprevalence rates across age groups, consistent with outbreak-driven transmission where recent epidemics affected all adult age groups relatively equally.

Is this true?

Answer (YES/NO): YES